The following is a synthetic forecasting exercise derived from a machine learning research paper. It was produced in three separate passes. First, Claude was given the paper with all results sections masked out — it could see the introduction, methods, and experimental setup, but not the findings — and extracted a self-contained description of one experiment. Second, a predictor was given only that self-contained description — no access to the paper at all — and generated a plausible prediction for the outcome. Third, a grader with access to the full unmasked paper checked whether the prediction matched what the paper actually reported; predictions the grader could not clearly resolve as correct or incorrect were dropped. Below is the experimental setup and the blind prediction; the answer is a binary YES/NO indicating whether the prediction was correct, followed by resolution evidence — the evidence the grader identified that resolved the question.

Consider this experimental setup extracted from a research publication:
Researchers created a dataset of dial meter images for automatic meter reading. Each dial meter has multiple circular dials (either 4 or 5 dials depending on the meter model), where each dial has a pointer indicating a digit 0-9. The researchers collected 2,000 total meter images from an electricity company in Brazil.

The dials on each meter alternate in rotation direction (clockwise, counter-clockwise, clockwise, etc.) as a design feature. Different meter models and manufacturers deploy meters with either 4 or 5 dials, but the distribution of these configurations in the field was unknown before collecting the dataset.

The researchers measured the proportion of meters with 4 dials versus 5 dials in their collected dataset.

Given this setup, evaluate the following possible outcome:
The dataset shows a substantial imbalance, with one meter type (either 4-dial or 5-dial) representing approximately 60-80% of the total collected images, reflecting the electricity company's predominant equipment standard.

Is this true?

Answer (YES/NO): NO